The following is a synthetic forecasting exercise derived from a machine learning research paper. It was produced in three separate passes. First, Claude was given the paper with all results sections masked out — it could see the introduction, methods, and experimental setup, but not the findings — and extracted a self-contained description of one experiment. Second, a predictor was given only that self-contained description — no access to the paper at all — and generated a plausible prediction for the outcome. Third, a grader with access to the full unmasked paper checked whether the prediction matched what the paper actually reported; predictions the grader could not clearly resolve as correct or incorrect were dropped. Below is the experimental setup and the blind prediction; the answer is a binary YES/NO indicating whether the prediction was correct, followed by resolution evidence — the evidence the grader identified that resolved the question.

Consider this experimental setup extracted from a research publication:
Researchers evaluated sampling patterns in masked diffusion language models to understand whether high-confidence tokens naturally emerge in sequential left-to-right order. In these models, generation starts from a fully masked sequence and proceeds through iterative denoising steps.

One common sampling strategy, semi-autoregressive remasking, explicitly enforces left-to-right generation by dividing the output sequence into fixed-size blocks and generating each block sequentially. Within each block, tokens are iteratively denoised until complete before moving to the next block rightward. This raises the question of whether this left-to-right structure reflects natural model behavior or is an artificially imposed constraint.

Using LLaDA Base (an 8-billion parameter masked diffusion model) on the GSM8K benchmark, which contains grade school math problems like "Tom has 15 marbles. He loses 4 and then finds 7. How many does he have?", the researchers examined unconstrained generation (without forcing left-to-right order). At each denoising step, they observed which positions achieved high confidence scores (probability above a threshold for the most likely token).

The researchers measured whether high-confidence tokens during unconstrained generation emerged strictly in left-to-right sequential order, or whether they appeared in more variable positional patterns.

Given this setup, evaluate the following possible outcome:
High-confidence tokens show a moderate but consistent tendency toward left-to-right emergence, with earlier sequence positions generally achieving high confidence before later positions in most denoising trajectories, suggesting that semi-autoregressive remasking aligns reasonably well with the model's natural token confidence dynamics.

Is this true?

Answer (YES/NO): NO